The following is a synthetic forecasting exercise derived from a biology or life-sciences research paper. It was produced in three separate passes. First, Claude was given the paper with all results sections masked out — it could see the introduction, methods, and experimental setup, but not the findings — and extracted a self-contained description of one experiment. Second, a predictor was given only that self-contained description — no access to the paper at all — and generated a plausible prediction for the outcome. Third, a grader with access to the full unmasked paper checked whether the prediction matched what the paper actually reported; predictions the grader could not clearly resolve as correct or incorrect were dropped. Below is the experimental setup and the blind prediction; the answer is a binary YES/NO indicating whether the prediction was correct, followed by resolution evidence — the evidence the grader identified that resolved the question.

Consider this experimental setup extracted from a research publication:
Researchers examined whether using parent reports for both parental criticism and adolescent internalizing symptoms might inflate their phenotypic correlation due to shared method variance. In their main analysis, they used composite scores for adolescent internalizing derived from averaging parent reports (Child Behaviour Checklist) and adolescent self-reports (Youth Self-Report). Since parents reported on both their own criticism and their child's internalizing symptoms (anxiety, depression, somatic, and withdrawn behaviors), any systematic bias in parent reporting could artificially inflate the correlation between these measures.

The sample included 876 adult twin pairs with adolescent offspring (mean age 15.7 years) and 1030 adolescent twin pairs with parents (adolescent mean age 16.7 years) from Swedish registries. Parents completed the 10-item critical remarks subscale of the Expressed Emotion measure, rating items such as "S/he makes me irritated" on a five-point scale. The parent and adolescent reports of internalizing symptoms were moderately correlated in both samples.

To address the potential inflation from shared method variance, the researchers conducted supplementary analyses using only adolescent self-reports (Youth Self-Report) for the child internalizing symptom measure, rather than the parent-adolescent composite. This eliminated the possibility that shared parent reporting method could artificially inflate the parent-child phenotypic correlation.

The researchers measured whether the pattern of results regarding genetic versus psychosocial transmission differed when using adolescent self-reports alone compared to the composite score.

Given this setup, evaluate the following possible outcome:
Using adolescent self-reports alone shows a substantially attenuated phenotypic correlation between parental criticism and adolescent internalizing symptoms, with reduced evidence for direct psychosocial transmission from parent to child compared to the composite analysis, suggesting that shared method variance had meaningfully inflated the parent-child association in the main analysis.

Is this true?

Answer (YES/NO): NO